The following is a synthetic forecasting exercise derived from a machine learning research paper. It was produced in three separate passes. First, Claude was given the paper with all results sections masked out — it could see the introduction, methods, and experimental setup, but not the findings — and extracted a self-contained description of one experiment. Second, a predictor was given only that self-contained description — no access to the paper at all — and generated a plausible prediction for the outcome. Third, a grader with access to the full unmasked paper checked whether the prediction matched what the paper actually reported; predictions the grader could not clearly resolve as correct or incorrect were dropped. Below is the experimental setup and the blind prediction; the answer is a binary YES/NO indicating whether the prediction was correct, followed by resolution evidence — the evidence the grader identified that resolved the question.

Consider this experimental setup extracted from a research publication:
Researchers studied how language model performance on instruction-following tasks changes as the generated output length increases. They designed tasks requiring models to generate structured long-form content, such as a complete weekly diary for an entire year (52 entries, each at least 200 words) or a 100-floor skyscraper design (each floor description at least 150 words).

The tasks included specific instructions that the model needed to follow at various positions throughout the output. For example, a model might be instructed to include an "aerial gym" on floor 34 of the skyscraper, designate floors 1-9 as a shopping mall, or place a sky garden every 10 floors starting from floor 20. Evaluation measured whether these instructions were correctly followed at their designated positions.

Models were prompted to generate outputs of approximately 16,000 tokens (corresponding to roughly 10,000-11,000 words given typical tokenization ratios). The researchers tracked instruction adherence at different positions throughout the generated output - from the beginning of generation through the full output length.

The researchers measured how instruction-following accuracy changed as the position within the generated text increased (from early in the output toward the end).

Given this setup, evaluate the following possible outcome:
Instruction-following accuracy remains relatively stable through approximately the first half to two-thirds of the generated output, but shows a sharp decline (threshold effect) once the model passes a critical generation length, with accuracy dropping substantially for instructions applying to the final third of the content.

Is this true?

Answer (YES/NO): NO